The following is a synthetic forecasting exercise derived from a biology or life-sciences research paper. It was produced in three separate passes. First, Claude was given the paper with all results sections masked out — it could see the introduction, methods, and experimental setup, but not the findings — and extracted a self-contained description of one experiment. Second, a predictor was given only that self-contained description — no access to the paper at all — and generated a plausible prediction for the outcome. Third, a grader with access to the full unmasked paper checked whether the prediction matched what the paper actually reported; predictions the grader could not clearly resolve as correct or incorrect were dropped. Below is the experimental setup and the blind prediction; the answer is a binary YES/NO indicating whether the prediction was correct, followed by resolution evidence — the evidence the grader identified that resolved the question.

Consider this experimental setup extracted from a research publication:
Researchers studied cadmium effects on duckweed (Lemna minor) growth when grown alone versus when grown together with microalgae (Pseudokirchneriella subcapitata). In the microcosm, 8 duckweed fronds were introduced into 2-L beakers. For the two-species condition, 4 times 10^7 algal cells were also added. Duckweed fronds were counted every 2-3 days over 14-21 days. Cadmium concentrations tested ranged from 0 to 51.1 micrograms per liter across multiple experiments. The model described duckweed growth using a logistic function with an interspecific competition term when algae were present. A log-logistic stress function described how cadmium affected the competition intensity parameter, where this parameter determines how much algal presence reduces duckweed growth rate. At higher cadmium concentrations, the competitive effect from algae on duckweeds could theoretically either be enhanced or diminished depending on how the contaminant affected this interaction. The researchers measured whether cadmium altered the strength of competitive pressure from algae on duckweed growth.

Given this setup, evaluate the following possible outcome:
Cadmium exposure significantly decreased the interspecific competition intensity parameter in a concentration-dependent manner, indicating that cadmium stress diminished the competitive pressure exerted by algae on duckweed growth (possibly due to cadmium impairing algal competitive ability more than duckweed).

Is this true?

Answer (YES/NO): YES